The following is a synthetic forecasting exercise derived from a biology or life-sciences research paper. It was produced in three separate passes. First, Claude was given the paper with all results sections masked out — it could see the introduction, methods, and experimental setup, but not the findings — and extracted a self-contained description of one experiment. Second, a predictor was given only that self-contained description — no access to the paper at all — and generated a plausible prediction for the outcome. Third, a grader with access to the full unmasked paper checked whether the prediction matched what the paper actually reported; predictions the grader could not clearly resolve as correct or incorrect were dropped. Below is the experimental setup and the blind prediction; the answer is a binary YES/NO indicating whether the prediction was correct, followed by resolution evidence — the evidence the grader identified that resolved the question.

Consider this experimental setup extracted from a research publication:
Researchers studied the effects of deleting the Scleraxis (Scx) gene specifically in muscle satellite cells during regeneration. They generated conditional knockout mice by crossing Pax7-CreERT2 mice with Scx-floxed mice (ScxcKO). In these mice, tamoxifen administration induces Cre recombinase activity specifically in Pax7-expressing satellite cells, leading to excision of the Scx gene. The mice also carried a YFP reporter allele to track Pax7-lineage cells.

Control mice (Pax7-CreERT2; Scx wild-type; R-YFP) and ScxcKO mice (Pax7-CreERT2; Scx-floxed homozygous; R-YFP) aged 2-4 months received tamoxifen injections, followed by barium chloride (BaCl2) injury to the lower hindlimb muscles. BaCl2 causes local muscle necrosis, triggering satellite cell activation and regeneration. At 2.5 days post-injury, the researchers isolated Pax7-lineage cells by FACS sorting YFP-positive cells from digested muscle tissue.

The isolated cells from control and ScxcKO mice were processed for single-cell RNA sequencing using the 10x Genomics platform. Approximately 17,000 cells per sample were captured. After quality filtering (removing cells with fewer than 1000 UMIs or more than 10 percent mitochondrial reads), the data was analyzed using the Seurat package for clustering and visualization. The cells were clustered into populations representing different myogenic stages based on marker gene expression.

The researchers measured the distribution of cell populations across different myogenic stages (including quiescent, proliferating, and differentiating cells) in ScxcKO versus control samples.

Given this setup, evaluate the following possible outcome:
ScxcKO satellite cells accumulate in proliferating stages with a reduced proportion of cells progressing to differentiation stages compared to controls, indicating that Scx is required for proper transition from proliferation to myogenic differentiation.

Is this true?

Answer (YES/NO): YES